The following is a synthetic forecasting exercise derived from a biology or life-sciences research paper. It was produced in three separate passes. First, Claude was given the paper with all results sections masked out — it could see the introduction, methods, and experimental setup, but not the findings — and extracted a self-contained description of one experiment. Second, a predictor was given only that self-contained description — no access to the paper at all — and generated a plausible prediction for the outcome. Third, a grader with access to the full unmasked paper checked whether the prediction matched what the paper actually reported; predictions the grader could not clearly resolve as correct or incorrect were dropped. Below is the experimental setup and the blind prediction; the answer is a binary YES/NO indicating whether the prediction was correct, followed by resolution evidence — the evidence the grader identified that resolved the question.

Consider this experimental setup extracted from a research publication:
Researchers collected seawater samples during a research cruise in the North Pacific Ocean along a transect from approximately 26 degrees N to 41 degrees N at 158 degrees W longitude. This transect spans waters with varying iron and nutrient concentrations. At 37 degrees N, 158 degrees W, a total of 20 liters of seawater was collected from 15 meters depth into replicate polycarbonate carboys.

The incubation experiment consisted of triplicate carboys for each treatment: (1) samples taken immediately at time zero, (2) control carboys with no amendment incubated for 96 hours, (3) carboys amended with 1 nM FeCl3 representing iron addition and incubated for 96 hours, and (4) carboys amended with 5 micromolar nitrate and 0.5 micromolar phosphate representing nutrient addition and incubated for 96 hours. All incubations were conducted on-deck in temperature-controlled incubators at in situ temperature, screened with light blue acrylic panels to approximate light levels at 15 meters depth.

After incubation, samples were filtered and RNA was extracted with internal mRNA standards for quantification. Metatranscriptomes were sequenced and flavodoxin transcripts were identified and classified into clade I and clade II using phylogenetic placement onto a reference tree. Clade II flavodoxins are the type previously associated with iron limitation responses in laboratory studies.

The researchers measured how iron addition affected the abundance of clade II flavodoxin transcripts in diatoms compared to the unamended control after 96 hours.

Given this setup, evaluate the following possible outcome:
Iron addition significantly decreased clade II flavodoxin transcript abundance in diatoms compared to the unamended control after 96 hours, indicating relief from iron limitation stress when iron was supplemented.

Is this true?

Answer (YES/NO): NO